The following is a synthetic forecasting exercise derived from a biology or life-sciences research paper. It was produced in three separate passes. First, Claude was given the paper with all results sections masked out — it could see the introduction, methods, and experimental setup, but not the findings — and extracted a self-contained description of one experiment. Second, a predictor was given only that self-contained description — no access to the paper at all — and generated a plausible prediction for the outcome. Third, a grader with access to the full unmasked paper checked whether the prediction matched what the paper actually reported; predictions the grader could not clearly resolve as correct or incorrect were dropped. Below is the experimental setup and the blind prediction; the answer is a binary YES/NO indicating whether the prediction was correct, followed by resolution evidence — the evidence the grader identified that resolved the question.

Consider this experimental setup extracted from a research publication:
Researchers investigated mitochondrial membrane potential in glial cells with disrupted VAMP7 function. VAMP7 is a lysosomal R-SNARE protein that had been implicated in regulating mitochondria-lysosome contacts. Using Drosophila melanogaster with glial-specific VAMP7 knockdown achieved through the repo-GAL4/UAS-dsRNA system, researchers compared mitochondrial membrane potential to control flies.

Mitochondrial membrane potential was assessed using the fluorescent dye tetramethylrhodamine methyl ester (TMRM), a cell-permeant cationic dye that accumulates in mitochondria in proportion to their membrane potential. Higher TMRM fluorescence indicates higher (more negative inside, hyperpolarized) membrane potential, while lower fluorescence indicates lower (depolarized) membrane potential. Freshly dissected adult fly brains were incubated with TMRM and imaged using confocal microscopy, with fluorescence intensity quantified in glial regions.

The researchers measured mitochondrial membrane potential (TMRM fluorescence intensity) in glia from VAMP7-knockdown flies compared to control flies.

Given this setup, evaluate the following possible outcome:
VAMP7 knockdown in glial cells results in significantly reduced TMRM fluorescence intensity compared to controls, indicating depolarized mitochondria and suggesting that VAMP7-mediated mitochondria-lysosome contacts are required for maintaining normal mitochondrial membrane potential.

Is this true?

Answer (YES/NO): NO